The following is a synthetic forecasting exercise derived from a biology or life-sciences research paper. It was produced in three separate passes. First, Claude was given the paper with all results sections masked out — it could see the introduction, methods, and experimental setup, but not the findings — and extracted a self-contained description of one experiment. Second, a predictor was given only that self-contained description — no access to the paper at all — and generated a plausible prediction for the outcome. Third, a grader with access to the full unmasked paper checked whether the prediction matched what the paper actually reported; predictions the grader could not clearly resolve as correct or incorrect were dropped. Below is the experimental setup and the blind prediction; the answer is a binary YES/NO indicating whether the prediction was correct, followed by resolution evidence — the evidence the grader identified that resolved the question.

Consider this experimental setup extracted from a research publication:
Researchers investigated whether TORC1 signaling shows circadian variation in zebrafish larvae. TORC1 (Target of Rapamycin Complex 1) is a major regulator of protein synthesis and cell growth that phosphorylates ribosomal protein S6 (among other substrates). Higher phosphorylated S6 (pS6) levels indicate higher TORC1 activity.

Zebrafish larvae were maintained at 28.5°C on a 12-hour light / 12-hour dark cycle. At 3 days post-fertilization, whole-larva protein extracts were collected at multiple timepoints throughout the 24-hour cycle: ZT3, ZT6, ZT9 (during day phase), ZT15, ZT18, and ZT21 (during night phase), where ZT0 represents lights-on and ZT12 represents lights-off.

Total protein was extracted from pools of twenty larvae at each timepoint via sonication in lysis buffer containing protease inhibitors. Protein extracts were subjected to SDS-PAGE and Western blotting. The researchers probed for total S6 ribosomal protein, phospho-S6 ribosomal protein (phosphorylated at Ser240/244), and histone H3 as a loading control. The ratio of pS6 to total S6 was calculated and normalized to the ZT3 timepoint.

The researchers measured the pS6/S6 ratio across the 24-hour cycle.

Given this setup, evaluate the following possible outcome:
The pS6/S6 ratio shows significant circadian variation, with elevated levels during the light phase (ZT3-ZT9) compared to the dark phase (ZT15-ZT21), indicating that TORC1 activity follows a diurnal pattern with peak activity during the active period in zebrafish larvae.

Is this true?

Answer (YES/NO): YES